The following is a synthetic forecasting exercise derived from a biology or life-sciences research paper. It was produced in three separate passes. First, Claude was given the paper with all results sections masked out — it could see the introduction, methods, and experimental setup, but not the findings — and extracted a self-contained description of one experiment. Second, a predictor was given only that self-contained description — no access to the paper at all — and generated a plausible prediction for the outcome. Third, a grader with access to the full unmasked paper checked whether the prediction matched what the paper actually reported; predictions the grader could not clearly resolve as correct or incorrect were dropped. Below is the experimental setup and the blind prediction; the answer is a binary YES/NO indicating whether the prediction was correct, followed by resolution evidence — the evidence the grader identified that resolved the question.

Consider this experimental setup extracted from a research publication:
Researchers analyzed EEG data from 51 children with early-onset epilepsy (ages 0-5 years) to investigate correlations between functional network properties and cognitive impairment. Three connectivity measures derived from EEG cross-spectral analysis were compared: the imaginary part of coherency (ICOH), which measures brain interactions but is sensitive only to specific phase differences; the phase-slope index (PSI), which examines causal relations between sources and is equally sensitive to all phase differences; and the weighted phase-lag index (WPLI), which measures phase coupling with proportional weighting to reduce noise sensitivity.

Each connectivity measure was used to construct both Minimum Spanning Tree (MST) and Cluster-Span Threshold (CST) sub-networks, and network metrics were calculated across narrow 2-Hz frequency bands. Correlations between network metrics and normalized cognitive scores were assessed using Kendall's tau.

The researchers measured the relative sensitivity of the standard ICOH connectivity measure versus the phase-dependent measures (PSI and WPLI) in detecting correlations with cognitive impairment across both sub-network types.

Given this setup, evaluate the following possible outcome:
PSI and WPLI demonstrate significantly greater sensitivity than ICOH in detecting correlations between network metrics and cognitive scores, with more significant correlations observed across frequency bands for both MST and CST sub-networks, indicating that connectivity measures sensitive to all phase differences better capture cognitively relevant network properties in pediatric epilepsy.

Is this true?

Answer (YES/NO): YES